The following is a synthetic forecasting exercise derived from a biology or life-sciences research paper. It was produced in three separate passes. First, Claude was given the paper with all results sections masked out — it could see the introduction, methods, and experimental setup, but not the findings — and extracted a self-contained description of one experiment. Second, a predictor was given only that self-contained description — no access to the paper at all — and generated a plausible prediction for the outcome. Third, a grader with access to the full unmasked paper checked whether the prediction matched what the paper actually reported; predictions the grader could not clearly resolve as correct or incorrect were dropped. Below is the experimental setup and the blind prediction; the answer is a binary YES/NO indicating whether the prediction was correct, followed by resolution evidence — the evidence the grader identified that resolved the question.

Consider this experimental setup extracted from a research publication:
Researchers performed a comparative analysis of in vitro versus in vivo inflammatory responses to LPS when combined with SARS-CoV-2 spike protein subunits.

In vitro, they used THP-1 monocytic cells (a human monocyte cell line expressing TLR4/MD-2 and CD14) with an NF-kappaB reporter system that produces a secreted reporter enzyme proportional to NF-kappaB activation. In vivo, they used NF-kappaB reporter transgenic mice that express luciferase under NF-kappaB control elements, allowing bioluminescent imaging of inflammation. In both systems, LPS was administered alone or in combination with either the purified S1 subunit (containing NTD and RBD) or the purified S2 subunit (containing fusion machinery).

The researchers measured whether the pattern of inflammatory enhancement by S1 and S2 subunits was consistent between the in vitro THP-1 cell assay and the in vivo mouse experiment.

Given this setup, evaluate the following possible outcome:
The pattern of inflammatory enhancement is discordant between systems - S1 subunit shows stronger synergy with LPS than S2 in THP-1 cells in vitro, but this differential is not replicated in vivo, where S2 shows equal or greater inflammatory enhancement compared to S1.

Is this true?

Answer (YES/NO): NO